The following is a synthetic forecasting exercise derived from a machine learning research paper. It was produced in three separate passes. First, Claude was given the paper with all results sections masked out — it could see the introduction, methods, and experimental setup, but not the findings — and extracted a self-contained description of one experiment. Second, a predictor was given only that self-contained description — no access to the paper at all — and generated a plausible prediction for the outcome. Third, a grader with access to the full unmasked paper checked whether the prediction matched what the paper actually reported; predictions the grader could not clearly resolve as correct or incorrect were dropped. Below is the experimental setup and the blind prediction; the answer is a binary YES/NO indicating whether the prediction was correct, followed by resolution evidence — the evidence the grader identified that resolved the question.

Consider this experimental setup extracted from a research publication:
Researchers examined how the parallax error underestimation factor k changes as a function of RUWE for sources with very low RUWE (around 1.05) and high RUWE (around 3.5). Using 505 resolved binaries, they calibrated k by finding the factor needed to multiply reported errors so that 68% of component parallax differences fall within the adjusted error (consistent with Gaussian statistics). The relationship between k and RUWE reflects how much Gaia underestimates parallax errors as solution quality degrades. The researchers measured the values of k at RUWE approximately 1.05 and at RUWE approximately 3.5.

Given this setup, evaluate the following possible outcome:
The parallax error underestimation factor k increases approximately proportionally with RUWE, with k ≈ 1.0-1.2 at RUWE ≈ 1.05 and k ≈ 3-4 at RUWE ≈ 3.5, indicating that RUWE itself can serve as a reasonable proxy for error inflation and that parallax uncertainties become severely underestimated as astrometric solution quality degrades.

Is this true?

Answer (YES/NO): NO